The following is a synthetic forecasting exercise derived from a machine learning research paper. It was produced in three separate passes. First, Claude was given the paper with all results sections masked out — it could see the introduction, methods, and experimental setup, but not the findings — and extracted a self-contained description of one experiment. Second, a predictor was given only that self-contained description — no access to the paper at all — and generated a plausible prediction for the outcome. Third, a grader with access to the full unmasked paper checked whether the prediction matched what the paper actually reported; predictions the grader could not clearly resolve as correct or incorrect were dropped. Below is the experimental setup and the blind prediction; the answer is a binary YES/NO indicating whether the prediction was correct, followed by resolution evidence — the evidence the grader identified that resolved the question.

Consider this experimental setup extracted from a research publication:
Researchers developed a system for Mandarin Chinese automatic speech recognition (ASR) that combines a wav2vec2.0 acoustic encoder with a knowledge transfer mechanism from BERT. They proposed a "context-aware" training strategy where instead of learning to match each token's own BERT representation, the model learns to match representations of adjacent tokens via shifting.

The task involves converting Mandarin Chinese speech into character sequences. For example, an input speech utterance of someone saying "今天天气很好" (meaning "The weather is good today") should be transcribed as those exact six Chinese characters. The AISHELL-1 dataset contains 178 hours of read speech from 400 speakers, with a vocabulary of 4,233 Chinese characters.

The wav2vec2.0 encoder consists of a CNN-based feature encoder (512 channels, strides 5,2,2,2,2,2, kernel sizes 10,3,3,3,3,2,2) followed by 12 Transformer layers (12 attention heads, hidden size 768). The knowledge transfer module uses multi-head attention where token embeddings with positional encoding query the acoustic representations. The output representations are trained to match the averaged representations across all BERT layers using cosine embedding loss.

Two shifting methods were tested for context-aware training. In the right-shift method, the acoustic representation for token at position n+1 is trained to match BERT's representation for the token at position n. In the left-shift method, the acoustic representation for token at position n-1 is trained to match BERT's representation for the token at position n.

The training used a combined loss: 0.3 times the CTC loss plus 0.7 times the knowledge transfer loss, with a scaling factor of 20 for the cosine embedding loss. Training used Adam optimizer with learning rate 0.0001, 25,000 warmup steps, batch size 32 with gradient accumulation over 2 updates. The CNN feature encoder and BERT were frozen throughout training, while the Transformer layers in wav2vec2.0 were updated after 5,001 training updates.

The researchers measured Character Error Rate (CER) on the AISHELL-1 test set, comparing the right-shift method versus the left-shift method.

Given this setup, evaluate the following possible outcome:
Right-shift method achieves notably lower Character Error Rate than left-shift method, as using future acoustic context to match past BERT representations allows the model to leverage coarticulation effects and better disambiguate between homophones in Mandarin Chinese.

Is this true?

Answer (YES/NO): NO